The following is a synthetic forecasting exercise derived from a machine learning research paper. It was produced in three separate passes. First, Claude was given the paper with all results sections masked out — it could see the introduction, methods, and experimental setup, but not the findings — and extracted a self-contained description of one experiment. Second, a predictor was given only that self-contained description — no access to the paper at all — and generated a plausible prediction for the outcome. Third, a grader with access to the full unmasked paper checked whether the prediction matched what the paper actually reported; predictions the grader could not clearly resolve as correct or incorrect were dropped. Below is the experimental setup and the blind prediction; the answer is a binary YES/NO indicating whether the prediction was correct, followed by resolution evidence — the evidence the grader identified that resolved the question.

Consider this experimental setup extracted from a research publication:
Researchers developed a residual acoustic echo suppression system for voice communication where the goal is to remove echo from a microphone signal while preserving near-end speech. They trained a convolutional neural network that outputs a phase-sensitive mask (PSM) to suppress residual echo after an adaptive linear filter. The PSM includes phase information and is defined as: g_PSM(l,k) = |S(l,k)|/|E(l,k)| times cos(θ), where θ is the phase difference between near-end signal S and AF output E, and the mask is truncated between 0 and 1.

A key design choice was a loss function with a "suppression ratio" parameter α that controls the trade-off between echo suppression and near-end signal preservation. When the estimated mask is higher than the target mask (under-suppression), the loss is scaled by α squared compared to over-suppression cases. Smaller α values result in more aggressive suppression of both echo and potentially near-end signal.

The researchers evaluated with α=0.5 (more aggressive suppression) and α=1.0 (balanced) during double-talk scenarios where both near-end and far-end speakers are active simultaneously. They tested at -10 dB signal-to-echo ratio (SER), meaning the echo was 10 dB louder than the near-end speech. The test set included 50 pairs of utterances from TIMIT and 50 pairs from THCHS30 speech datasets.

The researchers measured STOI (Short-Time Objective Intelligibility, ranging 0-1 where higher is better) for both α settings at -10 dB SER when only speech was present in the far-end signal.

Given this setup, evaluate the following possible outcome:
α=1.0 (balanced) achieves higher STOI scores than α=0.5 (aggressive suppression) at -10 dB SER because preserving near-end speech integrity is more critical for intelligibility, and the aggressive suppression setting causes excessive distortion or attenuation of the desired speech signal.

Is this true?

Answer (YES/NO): YES